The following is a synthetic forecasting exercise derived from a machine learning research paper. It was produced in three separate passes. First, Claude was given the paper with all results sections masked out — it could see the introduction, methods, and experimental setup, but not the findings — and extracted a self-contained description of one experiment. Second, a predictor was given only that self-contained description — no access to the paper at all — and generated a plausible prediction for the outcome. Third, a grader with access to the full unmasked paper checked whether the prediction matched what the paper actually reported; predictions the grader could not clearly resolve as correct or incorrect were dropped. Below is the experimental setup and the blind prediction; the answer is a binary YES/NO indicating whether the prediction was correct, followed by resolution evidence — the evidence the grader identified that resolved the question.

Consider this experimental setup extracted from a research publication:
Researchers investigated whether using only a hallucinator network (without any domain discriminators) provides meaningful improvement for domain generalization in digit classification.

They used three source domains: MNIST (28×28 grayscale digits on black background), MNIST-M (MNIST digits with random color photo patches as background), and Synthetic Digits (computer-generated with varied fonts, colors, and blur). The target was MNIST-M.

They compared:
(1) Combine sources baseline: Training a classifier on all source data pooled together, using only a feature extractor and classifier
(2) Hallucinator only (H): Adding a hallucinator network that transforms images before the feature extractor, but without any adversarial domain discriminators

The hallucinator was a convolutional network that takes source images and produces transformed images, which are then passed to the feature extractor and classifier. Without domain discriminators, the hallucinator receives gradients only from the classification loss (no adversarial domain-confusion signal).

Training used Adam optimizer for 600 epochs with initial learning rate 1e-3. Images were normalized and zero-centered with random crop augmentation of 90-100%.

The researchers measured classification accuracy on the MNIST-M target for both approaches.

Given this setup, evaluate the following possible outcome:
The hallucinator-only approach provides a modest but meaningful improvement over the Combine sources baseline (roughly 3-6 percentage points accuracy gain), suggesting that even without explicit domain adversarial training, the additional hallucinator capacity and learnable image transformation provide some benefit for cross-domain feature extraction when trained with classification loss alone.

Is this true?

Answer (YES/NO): NO